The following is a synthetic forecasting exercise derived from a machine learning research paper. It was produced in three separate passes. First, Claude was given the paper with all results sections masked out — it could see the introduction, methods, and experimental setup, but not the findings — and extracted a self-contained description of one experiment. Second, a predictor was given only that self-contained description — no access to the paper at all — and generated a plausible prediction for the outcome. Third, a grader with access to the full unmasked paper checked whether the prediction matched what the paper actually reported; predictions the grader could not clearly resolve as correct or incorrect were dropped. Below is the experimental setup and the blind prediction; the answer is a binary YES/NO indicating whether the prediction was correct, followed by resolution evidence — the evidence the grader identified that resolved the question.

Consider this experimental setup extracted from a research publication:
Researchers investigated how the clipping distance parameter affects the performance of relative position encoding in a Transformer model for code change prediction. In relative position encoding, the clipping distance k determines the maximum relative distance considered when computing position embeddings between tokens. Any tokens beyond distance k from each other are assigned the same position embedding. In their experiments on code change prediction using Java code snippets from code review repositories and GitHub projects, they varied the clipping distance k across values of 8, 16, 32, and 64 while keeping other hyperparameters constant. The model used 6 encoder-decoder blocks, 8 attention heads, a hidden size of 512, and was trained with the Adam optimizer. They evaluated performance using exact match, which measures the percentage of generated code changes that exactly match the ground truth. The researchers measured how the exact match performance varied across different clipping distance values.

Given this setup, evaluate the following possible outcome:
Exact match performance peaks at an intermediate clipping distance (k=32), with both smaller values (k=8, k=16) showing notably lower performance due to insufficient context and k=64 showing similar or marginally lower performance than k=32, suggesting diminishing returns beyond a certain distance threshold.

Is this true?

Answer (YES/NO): NO